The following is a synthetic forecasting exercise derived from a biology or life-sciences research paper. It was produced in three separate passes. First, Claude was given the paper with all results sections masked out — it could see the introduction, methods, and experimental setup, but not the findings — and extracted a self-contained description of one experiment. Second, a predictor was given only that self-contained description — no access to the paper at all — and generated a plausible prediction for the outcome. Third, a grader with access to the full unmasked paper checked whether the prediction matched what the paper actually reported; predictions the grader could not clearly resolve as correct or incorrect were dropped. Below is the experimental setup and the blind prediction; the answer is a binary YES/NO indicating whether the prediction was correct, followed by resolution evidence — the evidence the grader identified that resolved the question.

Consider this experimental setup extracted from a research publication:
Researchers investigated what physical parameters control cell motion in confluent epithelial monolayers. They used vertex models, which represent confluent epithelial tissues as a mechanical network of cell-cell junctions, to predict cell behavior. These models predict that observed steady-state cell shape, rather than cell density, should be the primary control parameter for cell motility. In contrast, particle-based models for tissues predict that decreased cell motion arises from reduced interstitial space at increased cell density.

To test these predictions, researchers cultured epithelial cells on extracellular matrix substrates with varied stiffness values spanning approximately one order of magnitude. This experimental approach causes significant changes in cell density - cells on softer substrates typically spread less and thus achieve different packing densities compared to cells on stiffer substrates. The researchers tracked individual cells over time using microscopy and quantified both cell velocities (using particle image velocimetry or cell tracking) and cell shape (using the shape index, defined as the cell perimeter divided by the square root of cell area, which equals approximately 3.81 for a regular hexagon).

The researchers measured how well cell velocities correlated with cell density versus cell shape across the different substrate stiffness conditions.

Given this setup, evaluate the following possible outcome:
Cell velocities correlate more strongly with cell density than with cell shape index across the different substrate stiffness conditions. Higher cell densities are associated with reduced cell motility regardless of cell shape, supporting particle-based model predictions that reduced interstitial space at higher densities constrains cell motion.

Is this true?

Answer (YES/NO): NO